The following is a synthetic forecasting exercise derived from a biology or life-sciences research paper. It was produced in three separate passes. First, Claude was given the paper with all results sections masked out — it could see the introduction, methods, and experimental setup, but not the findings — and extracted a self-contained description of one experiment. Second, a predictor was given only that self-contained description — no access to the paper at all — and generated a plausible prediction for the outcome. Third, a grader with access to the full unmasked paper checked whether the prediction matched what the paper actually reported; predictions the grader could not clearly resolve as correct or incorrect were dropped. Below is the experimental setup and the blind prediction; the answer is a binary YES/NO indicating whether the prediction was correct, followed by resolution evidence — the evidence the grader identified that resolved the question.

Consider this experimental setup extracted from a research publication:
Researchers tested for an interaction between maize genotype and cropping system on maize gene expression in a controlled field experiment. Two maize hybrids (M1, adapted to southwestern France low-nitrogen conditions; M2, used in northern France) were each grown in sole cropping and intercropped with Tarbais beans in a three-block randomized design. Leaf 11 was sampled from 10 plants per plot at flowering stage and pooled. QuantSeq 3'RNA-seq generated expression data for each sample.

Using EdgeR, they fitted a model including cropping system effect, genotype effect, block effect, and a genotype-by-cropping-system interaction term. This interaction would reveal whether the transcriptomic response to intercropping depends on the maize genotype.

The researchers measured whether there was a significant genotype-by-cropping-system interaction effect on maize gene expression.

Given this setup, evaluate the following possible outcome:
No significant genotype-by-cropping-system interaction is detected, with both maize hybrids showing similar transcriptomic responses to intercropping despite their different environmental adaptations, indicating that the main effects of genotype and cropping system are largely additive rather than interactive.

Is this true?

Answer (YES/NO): YES